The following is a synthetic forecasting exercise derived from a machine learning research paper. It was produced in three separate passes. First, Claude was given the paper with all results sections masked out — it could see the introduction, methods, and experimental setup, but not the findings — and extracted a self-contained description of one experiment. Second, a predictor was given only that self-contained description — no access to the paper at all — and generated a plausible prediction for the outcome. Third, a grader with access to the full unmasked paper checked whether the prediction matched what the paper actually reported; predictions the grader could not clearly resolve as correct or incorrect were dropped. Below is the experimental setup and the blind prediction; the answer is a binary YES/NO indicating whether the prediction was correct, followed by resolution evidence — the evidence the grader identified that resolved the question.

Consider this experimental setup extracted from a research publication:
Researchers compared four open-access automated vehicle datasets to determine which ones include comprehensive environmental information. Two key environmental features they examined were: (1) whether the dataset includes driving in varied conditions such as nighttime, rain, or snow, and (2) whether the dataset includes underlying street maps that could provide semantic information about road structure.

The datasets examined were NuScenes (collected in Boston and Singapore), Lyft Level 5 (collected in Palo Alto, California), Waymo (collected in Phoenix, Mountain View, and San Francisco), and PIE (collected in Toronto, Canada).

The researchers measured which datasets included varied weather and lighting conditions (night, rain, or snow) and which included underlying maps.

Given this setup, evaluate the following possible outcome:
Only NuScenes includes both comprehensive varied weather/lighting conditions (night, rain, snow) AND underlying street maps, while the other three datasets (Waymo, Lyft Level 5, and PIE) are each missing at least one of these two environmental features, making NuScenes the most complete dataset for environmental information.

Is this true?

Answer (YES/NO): YES